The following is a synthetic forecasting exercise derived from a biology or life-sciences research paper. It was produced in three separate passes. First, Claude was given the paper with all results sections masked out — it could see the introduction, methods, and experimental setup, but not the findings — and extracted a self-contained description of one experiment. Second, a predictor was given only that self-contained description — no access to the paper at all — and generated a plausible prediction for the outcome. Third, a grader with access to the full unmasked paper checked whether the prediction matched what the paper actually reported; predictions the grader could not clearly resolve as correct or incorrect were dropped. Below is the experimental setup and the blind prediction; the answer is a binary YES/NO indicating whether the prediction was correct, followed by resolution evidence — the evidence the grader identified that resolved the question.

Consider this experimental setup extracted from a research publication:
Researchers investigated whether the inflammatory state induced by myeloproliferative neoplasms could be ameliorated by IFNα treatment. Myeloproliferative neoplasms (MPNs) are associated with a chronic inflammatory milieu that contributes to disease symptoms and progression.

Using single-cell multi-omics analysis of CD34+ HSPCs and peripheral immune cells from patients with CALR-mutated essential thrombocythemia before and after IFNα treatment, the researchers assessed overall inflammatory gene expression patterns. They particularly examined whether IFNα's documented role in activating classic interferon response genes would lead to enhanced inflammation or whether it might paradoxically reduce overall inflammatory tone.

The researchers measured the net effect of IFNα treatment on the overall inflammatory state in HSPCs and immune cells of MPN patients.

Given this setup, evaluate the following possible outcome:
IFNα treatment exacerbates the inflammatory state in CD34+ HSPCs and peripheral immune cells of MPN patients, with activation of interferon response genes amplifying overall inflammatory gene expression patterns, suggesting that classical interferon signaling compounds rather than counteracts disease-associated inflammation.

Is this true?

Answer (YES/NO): NO